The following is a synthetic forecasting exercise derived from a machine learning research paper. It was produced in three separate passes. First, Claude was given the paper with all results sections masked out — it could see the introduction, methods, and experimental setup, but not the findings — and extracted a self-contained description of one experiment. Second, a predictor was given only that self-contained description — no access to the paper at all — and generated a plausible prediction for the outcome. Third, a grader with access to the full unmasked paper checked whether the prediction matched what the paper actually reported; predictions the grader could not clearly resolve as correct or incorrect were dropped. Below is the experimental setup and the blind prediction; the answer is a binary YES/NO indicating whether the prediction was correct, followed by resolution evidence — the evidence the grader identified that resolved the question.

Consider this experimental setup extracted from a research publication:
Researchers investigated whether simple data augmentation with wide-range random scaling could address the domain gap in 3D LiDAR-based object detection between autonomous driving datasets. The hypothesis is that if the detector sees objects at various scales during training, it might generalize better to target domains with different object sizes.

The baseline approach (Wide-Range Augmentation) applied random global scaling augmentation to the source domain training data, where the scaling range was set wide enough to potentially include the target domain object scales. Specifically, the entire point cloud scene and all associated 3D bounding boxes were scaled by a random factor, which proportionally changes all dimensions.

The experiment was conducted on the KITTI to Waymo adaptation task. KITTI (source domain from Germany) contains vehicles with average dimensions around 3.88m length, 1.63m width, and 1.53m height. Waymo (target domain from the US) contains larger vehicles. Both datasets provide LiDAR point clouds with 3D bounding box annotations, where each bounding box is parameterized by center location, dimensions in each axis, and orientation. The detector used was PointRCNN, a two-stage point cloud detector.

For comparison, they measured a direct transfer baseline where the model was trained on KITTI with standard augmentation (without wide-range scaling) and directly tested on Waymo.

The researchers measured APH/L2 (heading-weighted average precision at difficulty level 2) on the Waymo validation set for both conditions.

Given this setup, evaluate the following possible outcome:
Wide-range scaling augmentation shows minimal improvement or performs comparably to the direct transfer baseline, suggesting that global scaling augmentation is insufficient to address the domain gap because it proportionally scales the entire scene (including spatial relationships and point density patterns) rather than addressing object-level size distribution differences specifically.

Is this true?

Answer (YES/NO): NO